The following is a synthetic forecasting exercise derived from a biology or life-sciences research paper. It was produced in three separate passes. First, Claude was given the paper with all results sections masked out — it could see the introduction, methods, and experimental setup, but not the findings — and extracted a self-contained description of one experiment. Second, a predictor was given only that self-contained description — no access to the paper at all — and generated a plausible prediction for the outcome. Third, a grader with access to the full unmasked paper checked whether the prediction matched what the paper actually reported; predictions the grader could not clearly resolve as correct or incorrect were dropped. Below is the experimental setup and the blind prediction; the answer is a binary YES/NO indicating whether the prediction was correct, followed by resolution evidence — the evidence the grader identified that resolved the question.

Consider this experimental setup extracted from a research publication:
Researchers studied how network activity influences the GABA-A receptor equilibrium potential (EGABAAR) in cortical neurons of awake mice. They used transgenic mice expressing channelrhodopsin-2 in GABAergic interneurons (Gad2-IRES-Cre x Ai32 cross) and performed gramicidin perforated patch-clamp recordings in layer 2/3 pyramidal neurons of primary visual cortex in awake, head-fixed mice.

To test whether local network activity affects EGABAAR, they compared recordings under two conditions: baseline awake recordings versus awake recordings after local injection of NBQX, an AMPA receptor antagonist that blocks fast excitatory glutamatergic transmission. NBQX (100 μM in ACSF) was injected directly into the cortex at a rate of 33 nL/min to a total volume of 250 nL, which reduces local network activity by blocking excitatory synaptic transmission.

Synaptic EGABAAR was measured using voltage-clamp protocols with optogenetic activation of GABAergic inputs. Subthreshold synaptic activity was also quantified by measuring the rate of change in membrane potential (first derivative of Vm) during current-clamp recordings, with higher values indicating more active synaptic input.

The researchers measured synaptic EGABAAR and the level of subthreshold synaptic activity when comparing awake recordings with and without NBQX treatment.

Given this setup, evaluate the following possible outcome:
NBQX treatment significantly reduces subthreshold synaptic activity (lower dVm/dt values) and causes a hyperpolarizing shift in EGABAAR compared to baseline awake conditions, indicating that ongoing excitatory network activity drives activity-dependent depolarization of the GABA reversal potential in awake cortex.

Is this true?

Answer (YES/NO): YES